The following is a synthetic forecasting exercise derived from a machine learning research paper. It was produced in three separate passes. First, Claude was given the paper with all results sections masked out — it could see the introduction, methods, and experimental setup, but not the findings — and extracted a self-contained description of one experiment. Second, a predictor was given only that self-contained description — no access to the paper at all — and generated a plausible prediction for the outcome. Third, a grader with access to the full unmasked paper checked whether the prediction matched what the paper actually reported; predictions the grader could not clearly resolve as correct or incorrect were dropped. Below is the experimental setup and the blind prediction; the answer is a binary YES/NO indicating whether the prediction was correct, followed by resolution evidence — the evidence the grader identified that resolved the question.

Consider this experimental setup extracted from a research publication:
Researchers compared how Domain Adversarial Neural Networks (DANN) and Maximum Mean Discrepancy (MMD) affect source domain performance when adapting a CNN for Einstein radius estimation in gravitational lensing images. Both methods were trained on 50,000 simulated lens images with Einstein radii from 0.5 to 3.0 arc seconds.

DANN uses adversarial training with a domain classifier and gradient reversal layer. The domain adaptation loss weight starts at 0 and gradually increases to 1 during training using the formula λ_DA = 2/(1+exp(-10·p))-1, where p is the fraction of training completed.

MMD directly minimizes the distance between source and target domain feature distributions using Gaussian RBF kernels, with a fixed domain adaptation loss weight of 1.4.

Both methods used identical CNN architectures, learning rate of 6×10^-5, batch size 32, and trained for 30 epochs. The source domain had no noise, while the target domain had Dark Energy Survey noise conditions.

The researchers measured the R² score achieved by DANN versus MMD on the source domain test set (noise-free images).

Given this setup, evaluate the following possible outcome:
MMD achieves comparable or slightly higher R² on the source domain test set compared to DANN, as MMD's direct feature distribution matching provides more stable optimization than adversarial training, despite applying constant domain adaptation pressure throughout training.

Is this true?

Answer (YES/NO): NO